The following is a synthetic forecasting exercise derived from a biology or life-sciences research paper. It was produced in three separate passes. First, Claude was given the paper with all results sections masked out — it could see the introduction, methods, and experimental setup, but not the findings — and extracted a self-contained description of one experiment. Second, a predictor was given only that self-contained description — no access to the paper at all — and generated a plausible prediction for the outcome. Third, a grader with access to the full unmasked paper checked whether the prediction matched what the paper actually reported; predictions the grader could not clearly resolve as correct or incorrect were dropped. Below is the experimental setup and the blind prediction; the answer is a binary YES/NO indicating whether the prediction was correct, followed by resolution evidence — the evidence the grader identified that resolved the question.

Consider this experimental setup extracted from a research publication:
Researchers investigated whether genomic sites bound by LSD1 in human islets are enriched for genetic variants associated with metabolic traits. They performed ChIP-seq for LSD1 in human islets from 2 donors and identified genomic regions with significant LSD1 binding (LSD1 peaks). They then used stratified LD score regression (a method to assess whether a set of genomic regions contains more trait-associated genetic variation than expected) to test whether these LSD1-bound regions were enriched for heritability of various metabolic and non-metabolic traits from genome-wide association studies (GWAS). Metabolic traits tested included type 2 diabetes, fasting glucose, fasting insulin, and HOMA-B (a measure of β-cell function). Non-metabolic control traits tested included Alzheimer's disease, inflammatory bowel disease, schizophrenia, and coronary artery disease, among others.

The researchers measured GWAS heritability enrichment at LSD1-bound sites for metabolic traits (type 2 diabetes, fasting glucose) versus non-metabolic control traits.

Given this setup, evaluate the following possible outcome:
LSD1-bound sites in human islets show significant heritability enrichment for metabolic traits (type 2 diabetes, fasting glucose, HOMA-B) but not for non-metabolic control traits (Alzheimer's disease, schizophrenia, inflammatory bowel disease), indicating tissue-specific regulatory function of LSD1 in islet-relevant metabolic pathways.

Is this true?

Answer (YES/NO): NO